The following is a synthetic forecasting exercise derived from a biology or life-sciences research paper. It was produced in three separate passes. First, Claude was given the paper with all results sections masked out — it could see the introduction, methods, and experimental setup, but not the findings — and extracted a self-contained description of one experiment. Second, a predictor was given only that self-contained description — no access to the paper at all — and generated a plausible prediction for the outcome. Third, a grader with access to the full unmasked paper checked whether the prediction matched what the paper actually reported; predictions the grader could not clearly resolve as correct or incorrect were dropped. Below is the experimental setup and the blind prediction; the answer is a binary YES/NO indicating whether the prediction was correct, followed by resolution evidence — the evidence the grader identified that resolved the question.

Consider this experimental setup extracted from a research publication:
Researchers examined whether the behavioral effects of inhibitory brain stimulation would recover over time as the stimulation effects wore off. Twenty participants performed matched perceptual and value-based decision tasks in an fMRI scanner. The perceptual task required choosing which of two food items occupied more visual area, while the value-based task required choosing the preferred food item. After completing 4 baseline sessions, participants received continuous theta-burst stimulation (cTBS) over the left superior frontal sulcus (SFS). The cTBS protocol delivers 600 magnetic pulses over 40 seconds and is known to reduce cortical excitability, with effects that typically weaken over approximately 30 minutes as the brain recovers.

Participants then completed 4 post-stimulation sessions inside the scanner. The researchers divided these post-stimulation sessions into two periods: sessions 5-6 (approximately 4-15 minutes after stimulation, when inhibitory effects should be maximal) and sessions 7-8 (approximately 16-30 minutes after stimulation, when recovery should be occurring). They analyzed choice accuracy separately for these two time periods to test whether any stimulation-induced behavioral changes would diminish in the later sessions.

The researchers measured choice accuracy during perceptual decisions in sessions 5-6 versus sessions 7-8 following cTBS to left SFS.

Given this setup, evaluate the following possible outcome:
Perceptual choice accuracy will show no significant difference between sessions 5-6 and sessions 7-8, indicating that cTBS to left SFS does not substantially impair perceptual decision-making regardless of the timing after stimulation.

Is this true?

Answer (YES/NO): NO